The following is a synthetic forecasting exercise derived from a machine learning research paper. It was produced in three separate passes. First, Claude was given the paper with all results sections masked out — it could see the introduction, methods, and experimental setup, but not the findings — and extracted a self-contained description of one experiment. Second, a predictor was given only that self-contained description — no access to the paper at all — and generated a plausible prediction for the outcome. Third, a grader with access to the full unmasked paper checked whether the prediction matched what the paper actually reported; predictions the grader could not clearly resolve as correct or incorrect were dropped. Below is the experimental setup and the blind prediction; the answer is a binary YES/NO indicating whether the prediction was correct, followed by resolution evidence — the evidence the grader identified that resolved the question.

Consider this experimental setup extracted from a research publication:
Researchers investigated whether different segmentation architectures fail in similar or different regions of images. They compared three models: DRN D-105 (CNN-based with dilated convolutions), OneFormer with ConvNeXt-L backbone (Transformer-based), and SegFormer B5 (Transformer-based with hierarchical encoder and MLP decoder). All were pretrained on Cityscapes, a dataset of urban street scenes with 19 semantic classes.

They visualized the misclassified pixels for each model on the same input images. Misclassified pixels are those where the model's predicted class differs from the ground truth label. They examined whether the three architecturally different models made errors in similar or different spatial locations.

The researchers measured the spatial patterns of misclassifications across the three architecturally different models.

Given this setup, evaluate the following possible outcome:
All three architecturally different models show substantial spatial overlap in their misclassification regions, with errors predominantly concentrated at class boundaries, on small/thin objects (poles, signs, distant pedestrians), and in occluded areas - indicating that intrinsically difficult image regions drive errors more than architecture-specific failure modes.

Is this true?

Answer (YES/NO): NO